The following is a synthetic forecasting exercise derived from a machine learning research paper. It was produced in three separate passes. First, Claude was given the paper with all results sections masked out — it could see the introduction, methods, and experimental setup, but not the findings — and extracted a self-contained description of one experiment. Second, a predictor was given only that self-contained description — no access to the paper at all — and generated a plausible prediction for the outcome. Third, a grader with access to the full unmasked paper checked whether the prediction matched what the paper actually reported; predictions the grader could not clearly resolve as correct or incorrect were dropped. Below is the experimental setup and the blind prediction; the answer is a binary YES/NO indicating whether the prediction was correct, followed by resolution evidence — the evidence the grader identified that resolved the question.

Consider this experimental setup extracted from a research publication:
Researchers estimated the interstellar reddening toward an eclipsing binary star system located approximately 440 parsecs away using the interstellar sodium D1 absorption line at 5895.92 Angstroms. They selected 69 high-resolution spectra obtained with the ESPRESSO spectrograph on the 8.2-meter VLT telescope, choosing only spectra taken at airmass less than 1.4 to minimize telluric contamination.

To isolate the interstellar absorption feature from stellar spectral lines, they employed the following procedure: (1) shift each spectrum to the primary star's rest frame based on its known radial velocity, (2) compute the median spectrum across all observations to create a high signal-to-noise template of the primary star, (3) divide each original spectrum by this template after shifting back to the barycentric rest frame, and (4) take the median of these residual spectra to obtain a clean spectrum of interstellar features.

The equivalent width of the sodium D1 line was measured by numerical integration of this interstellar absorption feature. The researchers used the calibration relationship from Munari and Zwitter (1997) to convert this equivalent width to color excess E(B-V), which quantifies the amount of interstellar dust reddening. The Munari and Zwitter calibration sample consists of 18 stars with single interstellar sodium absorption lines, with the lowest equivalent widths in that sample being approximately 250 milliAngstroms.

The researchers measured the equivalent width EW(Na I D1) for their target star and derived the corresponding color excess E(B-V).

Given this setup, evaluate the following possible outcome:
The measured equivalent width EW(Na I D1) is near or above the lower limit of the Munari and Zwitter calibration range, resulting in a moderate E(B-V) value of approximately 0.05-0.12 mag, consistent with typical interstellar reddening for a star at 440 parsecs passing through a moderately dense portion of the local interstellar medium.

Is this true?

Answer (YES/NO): NO